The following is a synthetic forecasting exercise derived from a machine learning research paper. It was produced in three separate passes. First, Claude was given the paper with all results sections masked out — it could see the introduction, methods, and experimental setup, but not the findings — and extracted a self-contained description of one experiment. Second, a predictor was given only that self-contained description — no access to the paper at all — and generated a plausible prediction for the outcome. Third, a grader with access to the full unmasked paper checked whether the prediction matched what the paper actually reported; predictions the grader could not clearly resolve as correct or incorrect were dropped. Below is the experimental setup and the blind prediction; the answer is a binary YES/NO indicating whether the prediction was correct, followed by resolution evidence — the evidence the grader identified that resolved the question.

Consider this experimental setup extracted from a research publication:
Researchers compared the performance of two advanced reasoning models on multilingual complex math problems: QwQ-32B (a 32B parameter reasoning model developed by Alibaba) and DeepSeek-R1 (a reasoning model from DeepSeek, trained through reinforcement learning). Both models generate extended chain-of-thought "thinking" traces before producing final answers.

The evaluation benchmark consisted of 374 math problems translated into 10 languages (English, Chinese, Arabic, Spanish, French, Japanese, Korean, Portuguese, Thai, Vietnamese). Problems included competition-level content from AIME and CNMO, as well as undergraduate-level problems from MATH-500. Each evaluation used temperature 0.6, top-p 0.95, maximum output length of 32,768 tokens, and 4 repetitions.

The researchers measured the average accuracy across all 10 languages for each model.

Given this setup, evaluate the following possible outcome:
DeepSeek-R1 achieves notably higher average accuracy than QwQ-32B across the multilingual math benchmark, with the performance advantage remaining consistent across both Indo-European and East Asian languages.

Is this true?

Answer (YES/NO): NO